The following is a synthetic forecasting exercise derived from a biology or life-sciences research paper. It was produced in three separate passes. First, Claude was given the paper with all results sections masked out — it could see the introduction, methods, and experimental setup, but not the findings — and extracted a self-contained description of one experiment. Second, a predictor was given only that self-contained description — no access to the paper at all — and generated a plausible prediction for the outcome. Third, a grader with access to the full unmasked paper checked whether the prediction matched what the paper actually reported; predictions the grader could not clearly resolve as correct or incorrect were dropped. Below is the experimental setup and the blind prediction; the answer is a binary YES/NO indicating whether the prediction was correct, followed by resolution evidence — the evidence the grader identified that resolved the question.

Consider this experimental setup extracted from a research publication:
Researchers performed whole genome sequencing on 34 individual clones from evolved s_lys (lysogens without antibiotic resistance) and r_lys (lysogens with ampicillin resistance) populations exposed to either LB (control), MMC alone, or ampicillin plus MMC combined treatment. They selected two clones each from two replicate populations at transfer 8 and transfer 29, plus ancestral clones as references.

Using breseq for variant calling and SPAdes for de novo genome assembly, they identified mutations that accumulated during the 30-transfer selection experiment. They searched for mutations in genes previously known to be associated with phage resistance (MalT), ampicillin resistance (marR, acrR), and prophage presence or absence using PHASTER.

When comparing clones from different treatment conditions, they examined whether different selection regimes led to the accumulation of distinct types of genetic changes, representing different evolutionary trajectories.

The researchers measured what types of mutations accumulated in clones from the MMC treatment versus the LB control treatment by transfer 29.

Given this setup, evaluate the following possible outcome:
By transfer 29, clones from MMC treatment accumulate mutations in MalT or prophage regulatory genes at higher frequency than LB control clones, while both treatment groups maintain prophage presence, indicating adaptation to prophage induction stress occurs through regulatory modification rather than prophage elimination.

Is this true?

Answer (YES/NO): NO